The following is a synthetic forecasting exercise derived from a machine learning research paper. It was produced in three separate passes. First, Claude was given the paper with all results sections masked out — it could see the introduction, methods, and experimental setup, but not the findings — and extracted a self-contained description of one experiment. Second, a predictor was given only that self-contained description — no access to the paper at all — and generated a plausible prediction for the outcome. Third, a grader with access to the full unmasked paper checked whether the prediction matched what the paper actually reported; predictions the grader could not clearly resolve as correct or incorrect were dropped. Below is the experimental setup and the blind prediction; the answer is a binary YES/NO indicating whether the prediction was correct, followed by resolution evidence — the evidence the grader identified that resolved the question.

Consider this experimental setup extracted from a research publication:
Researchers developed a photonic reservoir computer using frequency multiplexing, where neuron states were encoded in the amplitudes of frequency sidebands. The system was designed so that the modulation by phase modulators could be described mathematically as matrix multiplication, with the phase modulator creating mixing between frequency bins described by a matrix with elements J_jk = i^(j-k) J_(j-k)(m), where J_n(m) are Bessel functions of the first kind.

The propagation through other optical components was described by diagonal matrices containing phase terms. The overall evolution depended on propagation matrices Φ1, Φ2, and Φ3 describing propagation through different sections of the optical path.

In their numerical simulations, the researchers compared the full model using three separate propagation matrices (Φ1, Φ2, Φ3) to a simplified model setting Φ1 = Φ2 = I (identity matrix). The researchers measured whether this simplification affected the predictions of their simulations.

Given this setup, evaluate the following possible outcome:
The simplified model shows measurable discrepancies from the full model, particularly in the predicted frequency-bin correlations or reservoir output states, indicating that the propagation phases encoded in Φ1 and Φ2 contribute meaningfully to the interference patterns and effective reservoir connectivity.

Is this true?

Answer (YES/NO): NO